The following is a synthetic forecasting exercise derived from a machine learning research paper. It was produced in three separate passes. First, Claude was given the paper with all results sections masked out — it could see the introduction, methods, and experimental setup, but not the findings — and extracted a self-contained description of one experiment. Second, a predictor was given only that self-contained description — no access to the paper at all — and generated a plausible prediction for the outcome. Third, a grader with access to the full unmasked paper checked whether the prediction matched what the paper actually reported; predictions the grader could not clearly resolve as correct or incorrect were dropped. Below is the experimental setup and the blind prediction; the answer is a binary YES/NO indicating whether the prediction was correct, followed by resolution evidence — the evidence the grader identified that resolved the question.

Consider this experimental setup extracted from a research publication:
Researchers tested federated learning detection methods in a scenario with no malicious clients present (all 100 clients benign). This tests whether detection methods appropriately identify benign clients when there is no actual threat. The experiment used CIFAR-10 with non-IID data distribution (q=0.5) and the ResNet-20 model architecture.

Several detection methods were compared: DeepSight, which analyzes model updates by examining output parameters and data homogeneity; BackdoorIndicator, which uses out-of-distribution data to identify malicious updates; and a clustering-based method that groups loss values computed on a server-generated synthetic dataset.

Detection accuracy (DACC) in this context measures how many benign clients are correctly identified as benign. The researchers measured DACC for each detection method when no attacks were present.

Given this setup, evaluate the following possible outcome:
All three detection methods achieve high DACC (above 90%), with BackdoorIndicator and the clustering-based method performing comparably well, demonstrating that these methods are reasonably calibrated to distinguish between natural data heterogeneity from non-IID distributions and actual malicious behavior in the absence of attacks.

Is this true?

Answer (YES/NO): YES